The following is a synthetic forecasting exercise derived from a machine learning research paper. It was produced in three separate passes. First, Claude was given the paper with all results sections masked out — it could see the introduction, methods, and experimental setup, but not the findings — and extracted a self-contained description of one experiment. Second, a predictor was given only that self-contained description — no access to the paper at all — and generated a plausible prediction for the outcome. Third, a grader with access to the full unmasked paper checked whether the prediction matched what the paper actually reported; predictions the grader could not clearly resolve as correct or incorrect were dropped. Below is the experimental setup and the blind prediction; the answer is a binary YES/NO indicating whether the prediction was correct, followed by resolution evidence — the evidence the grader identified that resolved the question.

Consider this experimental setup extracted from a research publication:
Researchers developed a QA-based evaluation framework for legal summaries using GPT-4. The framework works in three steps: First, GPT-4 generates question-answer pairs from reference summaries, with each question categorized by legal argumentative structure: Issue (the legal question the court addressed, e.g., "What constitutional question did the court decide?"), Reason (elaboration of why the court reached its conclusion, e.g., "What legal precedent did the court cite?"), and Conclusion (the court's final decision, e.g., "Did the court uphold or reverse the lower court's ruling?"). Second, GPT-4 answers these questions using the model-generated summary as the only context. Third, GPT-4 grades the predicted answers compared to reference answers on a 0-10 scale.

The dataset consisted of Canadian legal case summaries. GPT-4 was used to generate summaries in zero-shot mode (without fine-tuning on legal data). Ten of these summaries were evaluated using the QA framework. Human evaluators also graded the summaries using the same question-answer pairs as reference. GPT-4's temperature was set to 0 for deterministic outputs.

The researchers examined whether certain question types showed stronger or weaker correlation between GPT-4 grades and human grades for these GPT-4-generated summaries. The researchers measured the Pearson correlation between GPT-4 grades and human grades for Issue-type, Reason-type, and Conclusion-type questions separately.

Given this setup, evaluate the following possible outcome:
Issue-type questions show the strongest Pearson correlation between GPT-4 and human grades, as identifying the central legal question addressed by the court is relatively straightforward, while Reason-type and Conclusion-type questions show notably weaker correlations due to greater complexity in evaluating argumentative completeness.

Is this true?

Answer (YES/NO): NO